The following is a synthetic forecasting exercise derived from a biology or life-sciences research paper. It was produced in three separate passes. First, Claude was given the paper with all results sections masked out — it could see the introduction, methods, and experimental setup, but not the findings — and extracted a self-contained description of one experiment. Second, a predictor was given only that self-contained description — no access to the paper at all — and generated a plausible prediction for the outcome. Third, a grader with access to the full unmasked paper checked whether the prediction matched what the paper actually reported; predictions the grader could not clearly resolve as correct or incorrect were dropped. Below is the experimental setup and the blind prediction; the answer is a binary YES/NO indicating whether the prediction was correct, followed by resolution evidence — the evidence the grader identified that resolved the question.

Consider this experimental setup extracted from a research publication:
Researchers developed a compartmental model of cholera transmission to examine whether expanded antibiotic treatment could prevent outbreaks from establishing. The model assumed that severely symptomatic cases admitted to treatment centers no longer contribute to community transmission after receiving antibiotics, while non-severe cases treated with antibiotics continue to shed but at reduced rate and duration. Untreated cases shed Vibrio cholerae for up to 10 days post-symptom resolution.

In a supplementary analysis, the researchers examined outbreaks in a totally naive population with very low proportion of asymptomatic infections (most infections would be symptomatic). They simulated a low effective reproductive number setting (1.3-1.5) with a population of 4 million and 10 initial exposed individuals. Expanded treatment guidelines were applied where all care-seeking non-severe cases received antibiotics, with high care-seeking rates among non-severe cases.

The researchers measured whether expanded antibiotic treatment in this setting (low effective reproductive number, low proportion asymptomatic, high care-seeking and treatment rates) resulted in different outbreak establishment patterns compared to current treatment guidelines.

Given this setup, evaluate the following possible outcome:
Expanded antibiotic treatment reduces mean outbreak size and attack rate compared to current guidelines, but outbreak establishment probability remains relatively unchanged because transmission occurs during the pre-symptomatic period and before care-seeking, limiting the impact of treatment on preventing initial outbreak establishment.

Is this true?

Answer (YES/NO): NO